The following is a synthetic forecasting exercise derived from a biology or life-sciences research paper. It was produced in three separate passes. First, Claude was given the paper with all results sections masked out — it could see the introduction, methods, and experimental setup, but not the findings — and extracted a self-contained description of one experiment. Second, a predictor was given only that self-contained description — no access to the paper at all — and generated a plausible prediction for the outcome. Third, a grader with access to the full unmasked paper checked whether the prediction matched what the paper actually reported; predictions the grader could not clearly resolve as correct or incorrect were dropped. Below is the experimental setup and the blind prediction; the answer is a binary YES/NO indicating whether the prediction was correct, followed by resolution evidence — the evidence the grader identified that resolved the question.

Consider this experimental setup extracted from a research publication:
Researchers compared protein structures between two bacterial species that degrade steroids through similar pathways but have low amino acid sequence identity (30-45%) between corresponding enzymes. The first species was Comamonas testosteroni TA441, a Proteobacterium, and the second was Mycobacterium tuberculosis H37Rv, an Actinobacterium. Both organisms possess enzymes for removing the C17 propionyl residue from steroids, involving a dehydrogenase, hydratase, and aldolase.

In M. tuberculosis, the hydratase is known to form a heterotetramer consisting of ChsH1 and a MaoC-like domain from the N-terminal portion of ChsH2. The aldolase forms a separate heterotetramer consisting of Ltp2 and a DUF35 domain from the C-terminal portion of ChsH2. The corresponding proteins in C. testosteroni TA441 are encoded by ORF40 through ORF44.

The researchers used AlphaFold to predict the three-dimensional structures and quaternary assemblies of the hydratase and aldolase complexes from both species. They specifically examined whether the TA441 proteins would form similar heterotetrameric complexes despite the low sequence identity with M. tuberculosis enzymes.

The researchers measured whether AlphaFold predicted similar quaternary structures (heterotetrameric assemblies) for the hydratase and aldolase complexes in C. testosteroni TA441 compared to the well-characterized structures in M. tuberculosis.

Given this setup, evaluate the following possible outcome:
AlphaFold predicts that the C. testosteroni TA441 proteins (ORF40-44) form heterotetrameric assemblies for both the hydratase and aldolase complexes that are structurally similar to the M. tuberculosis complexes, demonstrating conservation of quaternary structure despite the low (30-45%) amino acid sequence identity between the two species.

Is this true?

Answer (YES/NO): YES